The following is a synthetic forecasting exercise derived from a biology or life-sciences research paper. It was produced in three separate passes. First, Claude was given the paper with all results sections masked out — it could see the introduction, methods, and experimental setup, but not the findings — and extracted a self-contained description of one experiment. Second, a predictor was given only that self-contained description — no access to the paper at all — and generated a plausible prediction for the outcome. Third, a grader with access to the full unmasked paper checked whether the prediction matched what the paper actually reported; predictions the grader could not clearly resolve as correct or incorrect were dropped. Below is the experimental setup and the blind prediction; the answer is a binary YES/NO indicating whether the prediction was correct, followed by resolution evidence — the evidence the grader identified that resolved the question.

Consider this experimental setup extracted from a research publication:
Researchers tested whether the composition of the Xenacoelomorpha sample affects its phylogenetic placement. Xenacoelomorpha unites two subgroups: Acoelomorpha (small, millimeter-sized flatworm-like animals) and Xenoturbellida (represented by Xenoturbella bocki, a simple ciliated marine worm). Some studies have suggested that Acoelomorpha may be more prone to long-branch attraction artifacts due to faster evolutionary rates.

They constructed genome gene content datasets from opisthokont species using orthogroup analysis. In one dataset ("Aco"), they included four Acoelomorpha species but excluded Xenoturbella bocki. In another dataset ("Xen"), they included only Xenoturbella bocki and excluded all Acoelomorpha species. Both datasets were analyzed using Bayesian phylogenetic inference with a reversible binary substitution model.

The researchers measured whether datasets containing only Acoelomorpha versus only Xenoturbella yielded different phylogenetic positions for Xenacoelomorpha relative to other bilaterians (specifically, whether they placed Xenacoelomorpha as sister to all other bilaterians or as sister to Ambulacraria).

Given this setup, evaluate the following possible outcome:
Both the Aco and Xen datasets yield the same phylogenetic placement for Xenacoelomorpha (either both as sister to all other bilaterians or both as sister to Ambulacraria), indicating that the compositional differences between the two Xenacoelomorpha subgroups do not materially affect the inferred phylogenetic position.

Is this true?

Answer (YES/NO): YES